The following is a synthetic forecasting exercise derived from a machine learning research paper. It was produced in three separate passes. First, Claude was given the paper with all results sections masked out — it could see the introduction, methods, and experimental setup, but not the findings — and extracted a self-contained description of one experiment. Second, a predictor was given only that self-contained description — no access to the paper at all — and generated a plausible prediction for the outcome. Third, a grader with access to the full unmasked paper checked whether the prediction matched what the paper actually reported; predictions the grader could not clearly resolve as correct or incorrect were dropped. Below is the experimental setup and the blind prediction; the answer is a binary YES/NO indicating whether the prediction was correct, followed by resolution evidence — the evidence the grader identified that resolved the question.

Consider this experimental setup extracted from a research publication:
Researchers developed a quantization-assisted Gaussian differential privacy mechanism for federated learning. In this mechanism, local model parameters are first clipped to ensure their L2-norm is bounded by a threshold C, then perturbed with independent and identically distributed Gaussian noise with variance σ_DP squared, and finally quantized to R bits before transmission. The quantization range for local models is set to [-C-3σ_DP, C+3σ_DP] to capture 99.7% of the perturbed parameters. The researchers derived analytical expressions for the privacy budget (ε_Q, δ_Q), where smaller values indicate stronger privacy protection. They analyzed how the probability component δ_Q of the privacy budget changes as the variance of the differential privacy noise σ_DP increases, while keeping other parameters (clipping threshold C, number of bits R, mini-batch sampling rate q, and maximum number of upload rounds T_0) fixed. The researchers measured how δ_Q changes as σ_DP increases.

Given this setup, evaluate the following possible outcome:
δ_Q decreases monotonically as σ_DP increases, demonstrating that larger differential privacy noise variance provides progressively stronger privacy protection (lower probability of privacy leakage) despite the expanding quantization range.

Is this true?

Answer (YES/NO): YES